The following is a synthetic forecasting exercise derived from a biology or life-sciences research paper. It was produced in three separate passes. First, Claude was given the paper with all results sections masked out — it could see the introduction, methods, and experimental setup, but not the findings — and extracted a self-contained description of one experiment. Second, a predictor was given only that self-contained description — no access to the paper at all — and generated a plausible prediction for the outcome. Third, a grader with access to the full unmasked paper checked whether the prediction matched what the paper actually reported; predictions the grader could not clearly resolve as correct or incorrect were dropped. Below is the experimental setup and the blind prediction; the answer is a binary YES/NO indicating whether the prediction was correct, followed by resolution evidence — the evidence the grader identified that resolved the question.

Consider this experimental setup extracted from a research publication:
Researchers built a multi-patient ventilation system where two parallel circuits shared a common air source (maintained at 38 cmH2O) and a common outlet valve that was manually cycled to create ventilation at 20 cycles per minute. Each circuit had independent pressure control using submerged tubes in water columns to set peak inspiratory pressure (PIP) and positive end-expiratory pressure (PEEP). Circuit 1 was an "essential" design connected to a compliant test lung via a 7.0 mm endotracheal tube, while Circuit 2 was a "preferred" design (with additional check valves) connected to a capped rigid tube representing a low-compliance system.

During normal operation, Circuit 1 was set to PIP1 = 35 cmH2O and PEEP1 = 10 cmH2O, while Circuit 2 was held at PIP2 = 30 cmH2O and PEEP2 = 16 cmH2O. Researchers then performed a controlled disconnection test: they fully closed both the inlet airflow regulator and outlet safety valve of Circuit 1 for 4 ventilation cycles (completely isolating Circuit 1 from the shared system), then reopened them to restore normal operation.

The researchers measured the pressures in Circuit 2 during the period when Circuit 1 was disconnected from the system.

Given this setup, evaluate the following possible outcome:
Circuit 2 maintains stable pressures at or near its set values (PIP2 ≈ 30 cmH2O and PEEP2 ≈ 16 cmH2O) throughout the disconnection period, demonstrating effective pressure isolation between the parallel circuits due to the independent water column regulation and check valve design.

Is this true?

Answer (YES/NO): YES